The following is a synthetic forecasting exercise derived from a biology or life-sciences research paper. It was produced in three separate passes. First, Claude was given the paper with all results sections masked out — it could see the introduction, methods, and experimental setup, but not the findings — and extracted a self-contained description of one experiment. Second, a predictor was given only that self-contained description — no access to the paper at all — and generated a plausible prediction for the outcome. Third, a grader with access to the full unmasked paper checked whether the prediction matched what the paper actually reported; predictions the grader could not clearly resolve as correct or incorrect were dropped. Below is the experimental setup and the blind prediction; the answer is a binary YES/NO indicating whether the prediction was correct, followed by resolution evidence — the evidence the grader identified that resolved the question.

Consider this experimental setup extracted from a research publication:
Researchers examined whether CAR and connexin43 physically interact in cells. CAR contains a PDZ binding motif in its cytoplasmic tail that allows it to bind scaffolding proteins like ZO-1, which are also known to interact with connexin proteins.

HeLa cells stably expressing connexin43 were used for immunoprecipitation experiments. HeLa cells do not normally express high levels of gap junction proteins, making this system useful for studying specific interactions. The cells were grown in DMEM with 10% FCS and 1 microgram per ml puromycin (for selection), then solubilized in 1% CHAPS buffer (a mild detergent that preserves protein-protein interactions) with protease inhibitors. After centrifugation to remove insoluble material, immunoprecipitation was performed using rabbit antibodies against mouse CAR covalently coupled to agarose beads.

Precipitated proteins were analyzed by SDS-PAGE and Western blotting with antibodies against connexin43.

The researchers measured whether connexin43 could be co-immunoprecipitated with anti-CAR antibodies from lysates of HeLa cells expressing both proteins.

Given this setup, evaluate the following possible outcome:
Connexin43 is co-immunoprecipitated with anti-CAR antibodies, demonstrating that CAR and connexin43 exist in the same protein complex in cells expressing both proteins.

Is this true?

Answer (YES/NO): NO